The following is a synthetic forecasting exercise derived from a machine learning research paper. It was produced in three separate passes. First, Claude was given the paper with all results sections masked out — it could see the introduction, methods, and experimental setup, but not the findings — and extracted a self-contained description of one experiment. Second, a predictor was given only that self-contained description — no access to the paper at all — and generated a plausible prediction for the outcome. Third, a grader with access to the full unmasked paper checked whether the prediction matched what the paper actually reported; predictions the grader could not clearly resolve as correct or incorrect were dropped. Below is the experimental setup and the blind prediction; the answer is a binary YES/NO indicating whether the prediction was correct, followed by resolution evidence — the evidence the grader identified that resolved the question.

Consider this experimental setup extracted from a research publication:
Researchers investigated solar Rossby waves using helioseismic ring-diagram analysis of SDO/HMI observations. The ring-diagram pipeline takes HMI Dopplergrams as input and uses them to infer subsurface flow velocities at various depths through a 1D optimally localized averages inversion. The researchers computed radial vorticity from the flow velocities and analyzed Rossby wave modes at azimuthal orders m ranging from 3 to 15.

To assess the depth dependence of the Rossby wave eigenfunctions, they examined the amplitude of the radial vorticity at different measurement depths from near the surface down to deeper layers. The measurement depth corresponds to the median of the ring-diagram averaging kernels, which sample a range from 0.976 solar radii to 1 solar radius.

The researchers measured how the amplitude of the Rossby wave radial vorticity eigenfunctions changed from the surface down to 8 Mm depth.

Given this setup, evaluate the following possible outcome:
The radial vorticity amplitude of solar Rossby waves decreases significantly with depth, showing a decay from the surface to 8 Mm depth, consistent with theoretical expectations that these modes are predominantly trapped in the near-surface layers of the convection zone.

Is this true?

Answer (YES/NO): NO